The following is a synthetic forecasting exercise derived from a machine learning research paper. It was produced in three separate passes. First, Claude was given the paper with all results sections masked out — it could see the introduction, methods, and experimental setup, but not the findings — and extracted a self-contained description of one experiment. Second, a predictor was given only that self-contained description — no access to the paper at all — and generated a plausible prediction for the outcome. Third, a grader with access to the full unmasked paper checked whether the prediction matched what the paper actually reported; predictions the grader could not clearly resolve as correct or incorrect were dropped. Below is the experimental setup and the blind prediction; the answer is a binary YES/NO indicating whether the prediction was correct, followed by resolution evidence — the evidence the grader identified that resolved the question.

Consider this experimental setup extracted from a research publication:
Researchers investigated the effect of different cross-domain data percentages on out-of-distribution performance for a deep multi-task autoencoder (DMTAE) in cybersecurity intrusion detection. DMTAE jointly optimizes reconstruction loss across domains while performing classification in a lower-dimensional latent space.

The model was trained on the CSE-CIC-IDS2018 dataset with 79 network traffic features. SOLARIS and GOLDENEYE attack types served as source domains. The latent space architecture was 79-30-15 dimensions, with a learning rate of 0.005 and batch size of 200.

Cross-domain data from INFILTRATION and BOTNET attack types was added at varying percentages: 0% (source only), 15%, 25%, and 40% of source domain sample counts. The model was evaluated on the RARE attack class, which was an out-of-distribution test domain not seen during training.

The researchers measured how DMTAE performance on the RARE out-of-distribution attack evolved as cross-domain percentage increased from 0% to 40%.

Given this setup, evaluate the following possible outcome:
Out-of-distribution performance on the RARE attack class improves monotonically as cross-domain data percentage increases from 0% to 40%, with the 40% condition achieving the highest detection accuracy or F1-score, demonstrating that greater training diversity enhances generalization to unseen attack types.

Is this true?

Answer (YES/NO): YES